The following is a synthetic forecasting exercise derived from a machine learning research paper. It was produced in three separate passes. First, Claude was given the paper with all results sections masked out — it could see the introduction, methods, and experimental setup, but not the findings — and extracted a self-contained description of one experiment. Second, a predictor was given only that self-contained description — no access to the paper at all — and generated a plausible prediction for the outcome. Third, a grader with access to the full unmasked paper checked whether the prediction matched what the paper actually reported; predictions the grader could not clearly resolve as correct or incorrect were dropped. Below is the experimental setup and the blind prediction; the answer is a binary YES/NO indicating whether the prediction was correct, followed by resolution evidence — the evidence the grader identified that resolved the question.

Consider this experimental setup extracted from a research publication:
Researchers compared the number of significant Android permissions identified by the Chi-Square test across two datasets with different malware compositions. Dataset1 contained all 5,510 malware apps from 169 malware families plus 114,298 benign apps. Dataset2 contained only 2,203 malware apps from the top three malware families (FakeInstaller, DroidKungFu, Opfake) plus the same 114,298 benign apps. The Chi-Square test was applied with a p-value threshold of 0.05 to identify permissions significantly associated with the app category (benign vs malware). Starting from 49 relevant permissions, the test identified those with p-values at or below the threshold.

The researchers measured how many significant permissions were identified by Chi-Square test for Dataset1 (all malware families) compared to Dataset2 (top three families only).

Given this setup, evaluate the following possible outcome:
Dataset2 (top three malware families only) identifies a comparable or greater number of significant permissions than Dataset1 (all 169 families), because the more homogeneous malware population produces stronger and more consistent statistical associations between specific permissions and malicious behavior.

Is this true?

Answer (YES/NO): NO